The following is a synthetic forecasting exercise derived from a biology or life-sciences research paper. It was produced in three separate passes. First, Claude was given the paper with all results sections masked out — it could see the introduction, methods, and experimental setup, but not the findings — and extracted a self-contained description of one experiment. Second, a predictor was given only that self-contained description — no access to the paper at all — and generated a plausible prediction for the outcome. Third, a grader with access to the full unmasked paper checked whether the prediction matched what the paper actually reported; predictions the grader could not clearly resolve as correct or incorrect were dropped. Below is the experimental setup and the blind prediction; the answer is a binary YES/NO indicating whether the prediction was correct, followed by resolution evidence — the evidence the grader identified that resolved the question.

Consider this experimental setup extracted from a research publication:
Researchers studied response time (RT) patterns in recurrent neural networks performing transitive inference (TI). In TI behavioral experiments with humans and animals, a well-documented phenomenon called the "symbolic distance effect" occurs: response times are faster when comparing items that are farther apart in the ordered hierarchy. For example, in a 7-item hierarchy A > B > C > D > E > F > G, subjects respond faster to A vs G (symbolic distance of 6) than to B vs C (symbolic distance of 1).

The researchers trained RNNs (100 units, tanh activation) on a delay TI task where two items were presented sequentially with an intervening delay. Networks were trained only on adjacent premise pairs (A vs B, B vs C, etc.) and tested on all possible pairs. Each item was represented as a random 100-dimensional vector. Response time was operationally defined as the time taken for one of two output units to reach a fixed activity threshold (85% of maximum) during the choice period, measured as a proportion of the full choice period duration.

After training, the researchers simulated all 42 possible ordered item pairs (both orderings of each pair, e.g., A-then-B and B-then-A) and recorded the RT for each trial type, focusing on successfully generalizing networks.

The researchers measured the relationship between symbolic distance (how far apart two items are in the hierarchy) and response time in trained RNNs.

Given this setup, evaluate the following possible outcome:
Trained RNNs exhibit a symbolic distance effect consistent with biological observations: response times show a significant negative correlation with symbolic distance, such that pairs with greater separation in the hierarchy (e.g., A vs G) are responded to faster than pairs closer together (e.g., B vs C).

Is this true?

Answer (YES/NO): YES